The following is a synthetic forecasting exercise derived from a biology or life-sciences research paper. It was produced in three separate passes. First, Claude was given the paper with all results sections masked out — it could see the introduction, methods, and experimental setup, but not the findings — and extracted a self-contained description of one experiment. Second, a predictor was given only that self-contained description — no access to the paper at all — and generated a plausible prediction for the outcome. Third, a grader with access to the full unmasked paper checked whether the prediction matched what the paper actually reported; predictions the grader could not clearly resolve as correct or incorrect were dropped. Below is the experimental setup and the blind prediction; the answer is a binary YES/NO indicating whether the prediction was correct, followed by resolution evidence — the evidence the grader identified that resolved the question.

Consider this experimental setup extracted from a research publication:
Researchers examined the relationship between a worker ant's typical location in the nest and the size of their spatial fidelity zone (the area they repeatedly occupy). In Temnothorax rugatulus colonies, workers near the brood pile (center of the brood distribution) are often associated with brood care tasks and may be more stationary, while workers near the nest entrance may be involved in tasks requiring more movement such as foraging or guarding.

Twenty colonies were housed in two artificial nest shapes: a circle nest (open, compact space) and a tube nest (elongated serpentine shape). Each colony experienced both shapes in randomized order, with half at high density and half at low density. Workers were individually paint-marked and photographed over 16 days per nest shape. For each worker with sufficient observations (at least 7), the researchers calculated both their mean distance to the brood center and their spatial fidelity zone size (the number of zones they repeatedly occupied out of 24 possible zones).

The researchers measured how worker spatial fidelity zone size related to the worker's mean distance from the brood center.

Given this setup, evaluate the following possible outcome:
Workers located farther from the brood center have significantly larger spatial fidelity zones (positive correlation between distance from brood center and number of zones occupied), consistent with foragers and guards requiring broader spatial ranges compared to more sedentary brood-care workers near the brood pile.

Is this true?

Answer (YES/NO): NO